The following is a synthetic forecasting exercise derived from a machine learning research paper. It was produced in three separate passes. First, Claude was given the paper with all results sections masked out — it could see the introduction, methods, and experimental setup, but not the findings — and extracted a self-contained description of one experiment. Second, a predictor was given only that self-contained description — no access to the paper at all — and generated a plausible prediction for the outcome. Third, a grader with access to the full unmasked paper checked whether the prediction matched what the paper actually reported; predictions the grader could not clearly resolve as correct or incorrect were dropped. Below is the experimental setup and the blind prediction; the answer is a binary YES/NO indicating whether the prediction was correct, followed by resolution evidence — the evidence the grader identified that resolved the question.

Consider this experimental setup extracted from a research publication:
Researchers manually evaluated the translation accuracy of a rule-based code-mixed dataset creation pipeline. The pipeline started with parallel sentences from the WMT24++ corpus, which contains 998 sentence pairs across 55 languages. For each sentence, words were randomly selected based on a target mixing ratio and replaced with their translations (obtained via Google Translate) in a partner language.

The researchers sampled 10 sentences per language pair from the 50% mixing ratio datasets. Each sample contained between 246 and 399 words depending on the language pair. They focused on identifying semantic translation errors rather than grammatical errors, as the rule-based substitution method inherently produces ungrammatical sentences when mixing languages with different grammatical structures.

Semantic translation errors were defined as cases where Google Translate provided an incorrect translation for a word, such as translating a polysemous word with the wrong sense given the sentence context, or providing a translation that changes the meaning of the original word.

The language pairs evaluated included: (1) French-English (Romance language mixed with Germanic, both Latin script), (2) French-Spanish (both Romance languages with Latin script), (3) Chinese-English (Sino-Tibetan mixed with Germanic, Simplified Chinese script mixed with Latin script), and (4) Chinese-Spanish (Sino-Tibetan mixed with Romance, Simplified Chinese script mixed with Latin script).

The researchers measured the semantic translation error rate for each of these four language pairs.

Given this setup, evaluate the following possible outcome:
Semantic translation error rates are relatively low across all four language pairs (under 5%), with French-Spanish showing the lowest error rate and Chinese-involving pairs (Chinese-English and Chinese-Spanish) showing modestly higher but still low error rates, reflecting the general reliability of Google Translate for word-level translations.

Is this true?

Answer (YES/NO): NO